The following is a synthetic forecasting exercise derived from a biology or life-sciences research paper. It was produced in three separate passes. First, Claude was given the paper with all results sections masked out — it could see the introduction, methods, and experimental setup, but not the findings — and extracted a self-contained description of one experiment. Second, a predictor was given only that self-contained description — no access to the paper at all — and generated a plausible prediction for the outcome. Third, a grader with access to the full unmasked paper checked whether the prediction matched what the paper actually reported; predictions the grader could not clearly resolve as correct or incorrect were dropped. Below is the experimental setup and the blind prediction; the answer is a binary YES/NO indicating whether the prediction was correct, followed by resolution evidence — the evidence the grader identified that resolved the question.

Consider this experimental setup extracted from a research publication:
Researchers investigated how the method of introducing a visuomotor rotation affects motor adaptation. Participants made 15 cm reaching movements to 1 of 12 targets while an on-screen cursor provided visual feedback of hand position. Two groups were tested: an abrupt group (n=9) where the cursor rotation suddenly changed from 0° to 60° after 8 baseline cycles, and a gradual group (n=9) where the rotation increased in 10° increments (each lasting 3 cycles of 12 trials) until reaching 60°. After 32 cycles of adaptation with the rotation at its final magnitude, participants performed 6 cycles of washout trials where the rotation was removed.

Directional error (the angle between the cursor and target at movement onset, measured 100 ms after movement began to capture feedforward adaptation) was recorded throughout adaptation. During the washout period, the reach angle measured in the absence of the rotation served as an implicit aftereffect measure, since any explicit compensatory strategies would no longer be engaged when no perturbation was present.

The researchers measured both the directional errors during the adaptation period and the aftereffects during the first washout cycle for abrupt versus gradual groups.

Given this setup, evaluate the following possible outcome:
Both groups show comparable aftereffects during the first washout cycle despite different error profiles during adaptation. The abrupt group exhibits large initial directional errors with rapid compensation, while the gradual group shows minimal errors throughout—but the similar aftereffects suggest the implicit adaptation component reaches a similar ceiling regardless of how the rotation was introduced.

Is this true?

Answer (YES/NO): NO